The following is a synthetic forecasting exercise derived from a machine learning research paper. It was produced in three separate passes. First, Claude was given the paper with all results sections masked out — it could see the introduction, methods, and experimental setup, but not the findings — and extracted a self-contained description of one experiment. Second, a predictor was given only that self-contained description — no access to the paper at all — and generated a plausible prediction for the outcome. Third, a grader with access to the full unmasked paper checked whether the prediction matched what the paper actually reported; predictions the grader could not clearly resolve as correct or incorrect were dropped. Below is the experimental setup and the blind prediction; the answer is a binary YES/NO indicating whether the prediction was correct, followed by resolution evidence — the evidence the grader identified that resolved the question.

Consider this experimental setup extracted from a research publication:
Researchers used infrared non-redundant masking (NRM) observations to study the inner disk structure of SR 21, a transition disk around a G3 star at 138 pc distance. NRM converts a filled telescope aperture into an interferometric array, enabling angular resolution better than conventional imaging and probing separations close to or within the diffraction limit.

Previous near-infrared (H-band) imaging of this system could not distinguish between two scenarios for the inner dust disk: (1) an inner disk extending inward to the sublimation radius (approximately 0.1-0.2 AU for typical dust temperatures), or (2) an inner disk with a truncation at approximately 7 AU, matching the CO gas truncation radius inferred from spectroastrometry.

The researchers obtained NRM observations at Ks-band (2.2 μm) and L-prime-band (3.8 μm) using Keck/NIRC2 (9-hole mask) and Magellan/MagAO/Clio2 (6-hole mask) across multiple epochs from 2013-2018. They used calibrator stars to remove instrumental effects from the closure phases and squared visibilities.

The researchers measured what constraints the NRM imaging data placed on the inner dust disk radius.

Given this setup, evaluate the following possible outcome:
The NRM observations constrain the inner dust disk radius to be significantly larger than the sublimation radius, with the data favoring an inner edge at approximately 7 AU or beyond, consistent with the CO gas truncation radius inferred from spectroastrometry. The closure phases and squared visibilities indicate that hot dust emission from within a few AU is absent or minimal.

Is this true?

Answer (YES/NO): NO